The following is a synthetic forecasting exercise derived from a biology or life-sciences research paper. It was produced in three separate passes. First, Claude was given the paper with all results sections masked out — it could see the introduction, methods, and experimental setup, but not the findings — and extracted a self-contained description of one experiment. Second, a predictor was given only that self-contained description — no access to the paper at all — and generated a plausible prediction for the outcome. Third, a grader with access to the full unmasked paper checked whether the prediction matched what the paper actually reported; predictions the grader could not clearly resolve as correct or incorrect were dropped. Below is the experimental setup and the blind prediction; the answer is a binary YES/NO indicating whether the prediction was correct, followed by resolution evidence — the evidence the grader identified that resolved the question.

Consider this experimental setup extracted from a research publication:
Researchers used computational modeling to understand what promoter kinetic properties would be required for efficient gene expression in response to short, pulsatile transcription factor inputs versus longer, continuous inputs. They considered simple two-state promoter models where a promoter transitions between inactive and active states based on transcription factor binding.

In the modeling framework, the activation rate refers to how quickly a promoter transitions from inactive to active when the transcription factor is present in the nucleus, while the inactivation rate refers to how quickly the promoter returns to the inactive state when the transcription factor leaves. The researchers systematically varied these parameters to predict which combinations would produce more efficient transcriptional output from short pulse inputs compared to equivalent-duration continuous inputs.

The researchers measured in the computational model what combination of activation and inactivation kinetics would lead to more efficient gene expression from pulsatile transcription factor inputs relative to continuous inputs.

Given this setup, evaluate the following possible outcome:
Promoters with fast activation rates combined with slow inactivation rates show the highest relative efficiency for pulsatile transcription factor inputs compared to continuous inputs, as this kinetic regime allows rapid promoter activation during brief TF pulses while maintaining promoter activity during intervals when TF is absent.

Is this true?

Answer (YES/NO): YES